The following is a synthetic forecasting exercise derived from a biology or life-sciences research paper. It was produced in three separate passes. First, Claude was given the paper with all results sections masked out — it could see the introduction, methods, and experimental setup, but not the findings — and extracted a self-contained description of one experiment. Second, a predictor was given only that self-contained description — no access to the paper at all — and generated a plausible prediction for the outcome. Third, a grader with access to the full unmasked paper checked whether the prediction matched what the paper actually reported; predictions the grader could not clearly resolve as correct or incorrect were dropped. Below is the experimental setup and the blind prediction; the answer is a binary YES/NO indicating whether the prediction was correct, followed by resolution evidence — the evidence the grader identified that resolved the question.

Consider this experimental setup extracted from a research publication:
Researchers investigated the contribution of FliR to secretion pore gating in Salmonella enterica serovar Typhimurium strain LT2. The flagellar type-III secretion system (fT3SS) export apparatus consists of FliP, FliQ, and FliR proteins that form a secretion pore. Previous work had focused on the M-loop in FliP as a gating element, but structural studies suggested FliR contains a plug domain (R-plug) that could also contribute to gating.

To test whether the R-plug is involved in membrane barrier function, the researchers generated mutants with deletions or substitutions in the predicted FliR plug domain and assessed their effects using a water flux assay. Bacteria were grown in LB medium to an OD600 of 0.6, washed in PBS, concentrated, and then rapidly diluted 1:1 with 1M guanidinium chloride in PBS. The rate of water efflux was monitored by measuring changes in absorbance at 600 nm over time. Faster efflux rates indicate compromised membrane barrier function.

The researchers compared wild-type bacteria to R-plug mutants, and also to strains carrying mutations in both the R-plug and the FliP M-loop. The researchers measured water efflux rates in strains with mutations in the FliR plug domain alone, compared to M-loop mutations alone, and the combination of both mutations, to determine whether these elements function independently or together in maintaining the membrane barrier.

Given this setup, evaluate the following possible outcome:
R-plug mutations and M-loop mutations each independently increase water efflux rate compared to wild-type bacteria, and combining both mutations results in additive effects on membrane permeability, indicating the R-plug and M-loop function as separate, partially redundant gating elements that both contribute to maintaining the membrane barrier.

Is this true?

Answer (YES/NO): NO